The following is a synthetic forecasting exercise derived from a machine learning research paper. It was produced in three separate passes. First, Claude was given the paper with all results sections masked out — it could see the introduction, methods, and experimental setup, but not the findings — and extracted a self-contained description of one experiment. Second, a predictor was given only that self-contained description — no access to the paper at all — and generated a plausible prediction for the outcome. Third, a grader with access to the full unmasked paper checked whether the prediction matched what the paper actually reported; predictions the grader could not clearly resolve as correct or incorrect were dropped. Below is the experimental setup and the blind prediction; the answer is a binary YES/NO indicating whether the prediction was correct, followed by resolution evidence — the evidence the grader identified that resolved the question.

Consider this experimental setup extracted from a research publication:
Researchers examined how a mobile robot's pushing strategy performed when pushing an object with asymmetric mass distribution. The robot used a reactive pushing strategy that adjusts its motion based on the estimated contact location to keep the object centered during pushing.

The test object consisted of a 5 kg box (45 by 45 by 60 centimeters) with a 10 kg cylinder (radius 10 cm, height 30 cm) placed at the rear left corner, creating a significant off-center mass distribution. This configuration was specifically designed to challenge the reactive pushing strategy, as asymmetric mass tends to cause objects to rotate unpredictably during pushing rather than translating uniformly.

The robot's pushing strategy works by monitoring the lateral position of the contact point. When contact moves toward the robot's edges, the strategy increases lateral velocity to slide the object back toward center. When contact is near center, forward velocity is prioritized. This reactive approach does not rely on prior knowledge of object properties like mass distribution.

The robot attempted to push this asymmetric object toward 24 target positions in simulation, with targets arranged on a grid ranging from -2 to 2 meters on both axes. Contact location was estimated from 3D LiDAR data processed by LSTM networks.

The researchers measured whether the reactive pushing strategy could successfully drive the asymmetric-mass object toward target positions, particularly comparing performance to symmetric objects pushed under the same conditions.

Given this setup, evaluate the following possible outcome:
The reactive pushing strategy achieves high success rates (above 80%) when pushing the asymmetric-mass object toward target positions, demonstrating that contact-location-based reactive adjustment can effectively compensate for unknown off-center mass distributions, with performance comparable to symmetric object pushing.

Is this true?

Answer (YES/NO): YES